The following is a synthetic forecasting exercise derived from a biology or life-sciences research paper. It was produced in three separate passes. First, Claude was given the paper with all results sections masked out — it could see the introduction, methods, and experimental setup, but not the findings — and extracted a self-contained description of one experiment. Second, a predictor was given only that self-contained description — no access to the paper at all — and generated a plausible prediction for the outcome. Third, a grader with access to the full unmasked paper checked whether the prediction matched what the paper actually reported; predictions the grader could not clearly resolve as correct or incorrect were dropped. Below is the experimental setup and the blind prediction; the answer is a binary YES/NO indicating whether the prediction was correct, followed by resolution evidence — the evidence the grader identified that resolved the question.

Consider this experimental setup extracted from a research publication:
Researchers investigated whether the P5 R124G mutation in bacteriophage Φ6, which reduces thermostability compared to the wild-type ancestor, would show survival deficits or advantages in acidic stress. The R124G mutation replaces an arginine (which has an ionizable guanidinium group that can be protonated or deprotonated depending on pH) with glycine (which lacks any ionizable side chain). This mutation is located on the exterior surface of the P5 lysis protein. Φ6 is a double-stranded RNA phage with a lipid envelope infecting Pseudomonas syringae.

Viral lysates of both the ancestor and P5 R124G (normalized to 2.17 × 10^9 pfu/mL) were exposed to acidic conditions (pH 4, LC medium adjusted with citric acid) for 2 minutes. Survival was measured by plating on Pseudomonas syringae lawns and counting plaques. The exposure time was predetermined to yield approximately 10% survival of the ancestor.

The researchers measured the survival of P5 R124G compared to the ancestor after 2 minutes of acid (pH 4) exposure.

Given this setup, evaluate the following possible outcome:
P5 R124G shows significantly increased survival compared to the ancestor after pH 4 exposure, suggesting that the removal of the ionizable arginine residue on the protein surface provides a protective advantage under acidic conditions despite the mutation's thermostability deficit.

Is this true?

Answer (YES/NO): YES